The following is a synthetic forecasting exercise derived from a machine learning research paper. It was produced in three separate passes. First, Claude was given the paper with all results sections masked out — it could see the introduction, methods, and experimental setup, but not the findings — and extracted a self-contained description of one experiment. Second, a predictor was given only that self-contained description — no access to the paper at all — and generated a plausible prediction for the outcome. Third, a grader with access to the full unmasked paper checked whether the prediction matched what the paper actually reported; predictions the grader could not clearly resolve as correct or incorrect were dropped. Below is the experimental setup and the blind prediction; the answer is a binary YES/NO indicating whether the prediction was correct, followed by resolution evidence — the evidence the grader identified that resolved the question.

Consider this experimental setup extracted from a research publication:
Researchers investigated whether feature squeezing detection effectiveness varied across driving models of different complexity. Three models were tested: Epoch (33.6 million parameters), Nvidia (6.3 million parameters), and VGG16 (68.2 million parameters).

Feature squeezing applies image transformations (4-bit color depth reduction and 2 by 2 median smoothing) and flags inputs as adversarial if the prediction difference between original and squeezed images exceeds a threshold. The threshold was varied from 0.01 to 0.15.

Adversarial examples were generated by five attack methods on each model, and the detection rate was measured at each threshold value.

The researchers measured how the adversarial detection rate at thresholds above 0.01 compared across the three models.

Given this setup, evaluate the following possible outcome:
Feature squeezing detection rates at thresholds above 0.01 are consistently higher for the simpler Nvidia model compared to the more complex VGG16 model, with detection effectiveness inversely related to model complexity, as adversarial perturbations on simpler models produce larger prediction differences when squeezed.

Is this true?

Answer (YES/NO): YES